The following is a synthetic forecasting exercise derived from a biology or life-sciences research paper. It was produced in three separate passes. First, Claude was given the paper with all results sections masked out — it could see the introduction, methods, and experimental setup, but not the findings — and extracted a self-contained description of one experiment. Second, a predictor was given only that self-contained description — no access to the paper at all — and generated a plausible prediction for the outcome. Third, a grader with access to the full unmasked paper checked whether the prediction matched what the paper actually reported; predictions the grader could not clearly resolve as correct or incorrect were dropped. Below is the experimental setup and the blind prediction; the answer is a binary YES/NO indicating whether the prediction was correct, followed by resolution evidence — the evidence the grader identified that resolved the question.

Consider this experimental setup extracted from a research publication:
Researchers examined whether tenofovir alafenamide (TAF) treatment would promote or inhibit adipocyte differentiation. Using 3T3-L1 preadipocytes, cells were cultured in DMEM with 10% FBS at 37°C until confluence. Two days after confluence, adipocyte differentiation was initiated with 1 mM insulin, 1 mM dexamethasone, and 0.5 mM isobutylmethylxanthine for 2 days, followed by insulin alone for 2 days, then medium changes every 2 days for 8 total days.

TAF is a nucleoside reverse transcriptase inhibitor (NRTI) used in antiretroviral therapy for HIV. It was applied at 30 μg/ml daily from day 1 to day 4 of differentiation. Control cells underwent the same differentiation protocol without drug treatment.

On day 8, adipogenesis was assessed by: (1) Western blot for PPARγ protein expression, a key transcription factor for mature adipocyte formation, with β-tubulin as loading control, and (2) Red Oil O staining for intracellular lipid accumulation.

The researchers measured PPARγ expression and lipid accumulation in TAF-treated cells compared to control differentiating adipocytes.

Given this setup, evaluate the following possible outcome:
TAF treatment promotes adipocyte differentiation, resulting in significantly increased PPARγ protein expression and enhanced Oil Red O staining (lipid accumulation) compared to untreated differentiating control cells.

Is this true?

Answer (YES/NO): NO